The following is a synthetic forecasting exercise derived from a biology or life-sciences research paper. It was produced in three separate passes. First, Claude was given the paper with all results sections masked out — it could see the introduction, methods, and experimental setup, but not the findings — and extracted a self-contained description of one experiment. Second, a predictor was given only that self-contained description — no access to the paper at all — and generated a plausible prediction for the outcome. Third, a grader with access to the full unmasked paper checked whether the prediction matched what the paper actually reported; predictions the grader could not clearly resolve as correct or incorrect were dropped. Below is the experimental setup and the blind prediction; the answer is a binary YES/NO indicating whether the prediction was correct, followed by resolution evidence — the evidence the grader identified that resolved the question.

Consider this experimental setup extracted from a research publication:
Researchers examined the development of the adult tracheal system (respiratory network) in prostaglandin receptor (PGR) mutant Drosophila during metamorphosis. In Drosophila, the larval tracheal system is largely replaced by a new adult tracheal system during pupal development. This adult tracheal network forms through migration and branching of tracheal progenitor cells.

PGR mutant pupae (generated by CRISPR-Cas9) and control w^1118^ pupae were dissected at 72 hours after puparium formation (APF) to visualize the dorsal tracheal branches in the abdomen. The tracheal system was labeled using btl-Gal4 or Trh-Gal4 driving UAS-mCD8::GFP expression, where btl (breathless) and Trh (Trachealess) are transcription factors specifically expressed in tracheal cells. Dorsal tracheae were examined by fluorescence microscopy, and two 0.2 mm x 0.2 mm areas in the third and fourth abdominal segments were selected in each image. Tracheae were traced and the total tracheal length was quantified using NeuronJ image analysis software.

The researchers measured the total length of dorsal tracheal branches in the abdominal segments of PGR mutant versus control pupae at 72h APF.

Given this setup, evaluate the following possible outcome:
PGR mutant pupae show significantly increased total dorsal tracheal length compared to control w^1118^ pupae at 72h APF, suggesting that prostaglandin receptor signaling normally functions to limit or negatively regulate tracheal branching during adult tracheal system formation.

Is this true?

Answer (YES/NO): NO